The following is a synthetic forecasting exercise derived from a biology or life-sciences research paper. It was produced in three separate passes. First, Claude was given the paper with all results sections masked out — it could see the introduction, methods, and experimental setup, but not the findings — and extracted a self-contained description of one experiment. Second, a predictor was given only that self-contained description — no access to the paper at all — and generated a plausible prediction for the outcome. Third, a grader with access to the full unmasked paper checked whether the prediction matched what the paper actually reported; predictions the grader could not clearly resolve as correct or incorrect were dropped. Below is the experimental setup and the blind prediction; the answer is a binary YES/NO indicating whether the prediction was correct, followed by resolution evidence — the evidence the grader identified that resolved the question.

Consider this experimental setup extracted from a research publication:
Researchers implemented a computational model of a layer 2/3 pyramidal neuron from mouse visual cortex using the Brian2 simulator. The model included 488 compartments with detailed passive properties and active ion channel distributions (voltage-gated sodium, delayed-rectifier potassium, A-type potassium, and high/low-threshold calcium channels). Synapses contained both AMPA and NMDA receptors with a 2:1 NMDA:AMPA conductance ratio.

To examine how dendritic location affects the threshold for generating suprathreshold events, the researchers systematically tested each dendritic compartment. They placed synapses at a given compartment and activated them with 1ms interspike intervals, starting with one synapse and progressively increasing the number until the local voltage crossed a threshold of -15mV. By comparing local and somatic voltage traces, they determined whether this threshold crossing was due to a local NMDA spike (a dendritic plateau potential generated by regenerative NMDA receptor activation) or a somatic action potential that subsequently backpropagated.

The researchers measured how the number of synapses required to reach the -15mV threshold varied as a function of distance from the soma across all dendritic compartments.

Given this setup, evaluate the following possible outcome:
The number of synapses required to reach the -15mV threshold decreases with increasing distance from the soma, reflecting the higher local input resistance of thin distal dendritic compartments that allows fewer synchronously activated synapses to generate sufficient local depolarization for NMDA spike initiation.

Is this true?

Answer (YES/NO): YES